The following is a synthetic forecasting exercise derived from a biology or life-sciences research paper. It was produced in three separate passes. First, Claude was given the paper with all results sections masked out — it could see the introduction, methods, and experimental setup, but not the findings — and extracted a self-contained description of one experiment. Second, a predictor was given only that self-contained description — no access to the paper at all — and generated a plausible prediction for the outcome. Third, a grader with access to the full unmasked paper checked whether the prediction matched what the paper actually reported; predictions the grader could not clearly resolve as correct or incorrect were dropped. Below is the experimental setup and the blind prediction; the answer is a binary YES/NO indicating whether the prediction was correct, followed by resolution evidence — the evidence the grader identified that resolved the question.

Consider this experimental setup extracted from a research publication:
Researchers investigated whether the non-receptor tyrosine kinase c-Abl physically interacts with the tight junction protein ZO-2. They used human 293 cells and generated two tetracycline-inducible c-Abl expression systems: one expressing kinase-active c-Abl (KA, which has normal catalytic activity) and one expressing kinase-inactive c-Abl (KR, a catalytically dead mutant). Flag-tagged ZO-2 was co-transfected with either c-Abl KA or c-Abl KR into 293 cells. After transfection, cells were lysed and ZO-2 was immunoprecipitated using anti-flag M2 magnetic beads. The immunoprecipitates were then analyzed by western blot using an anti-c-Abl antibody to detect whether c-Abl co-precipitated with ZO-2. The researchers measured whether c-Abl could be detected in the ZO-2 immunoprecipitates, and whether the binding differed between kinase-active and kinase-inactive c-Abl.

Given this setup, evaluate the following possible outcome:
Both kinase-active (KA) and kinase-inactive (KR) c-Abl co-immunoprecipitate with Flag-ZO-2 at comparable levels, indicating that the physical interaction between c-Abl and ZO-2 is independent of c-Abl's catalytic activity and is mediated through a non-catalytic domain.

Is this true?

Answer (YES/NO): YES